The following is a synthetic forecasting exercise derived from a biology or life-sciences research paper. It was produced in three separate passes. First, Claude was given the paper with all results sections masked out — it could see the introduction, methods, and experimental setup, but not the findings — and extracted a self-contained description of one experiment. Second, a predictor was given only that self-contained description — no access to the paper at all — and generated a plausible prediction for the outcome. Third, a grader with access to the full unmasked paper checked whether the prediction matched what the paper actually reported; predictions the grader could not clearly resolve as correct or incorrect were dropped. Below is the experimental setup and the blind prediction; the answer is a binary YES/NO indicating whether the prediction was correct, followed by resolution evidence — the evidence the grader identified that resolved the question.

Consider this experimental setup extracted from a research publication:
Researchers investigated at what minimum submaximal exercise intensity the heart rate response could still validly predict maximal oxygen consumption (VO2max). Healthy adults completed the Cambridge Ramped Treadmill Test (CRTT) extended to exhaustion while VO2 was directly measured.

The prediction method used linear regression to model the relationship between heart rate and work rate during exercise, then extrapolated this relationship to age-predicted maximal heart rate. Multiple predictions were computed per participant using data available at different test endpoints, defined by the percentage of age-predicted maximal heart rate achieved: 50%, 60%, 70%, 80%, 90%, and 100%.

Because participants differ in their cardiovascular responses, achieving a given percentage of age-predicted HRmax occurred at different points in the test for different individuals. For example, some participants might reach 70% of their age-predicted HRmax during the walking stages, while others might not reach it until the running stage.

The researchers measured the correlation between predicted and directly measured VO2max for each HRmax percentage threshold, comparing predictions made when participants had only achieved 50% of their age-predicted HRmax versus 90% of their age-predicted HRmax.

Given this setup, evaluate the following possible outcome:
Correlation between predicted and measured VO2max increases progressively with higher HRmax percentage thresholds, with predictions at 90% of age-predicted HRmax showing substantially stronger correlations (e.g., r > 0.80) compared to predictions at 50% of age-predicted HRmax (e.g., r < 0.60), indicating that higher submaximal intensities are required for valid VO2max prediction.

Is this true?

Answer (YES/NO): NO